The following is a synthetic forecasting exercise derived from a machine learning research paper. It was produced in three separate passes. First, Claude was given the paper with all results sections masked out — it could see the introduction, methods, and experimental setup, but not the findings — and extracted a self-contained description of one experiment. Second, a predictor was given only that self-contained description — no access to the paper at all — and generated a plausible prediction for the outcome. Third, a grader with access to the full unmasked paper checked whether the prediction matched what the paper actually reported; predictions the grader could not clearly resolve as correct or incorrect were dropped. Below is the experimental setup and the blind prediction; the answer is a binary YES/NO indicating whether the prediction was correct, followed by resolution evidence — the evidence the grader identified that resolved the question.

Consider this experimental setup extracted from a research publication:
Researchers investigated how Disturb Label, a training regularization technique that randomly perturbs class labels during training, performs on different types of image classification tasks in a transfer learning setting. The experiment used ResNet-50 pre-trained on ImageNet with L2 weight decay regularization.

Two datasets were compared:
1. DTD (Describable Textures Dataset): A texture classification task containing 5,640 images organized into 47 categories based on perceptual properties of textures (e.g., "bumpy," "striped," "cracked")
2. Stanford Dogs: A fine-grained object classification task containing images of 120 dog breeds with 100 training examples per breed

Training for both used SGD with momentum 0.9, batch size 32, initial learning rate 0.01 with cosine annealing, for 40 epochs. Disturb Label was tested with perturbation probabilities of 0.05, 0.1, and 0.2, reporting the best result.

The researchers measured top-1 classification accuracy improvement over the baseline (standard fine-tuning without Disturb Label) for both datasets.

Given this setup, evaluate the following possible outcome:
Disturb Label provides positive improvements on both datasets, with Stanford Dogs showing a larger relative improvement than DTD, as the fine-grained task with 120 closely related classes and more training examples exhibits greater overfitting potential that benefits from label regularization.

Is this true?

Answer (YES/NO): NO